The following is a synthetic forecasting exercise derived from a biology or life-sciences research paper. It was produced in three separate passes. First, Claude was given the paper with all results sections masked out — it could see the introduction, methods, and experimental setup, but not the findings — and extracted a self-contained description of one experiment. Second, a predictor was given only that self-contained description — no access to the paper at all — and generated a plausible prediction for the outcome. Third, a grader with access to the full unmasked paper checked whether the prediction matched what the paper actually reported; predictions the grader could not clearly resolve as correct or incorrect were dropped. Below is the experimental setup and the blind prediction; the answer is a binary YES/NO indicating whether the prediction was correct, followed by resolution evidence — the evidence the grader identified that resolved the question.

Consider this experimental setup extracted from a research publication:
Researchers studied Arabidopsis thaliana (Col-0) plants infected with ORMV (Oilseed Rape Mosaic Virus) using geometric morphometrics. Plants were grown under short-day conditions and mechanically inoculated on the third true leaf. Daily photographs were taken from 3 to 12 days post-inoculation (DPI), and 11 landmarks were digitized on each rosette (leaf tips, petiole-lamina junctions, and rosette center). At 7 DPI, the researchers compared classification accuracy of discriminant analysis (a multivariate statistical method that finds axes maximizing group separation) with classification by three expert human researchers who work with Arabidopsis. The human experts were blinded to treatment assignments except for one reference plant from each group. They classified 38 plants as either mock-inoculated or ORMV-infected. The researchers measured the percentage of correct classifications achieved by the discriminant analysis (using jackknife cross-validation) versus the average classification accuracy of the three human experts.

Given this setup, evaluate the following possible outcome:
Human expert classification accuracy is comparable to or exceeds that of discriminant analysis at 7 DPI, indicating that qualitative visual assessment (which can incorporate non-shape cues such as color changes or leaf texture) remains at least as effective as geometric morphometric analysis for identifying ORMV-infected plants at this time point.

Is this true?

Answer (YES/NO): NO